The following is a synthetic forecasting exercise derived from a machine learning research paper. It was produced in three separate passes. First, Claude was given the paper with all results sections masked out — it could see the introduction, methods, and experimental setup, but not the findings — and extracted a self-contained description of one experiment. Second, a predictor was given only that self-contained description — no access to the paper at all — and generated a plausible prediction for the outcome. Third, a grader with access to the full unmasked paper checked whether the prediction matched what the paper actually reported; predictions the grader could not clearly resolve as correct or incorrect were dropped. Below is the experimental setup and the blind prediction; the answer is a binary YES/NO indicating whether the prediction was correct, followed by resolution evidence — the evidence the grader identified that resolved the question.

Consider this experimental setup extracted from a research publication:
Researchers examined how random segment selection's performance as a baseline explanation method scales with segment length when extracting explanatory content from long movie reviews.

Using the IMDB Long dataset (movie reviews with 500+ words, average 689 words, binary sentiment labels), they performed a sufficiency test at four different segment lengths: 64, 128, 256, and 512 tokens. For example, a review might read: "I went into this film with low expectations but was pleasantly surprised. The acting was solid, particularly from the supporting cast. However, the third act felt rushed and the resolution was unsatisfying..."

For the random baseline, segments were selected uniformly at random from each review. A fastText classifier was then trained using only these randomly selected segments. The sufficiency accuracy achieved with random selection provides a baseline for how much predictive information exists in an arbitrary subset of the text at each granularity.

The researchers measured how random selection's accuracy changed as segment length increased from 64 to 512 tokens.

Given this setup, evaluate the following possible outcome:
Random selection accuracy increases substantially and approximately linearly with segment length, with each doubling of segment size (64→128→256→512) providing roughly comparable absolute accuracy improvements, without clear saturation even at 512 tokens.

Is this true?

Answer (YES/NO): NO